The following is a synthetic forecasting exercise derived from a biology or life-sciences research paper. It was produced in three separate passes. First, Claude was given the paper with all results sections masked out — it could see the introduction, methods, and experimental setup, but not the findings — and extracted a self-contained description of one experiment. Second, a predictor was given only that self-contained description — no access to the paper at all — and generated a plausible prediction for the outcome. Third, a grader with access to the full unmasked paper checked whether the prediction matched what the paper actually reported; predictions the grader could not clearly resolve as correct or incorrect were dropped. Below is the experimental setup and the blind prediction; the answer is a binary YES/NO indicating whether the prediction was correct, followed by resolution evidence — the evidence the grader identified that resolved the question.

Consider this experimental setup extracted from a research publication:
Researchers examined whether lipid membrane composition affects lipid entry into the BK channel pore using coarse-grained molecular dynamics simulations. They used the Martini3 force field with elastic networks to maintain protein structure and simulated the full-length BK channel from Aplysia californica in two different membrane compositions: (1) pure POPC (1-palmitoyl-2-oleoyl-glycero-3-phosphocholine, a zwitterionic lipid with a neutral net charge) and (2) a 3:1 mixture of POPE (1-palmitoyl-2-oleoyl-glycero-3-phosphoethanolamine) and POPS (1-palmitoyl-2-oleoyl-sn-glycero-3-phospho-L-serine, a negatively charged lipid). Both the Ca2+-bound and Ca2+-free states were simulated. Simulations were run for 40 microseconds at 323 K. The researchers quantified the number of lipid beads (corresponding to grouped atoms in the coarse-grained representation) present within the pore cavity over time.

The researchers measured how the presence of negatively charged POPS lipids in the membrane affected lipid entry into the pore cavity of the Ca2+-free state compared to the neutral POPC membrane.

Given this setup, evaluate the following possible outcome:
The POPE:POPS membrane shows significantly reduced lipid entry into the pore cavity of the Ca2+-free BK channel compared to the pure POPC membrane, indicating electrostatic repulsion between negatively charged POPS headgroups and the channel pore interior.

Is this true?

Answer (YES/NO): YES